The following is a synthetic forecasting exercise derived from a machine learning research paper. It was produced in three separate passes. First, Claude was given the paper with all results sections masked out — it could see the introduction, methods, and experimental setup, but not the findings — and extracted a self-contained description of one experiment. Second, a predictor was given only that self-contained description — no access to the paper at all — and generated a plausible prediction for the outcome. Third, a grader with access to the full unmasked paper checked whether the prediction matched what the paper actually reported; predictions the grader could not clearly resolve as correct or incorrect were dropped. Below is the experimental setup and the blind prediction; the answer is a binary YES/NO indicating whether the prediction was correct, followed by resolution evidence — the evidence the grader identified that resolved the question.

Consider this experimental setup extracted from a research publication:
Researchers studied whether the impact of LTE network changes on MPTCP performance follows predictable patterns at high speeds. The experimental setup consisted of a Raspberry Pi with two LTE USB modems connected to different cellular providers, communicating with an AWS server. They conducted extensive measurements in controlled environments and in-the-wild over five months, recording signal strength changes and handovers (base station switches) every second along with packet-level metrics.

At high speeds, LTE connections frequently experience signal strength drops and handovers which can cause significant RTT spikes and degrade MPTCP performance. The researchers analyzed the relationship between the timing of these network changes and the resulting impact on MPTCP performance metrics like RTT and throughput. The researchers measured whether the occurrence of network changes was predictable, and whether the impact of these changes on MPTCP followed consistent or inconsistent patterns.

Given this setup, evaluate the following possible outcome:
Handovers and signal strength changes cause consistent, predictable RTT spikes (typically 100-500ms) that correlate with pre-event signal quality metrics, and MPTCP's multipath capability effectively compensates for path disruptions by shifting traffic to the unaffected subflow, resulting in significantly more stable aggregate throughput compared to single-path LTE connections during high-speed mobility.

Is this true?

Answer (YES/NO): NO